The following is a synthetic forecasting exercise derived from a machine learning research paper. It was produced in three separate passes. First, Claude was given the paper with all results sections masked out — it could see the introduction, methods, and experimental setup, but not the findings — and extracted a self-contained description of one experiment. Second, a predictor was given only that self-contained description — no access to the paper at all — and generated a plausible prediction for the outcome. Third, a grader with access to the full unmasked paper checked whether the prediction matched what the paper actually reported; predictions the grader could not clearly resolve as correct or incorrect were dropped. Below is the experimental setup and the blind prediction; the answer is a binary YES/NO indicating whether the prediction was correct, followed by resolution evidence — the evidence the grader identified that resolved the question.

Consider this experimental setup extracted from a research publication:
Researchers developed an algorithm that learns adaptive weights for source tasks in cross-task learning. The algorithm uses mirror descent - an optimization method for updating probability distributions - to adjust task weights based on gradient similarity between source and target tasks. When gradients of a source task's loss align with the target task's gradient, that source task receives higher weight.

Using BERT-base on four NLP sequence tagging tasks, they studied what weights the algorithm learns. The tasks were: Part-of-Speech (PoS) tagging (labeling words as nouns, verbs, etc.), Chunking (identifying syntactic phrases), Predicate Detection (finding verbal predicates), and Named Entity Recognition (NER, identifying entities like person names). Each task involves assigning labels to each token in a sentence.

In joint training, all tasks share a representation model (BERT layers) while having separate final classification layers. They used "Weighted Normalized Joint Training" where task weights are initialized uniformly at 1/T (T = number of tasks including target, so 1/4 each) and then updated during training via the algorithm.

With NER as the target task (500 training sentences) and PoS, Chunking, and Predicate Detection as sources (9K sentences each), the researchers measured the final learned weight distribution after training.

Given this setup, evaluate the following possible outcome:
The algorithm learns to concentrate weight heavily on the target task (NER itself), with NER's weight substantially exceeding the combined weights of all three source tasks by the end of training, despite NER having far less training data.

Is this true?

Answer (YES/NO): YES